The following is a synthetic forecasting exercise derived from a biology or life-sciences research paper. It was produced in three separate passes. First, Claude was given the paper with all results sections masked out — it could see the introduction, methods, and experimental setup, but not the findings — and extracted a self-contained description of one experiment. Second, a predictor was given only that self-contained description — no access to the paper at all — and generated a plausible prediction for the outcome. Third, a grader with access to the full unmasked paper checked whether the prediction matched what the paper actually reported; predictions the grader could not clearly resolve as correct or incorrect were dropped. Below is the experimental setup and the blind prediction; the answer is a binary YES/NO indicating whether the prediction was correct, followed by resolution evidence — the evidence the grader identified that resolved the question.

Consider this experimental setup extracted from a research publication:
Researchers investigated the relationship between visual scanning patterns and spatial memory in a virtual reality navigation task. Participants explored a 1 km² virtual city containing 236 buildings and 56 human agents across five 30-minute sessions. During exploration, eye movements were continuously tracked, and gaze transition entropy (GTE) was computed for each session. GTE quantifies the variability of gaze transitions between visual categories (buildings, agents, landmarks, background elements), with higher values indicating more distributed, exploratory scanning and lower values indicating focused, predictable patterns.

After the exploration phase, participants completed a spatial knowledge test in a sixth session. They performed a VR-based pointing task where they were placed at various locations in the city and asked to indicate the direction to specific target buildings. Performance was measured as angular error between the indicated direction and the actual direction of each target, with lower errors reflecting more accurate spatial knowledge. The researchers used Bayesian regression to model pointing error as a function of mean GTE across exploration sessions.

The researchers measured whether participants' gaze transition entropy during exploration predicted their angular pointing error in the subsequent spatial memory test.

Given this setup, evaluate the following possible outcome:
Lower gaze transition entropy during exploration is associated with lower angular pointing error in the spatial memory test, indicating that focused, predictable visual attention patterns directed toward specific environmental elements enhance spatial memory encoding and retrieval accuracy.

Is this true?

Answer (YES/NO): NO